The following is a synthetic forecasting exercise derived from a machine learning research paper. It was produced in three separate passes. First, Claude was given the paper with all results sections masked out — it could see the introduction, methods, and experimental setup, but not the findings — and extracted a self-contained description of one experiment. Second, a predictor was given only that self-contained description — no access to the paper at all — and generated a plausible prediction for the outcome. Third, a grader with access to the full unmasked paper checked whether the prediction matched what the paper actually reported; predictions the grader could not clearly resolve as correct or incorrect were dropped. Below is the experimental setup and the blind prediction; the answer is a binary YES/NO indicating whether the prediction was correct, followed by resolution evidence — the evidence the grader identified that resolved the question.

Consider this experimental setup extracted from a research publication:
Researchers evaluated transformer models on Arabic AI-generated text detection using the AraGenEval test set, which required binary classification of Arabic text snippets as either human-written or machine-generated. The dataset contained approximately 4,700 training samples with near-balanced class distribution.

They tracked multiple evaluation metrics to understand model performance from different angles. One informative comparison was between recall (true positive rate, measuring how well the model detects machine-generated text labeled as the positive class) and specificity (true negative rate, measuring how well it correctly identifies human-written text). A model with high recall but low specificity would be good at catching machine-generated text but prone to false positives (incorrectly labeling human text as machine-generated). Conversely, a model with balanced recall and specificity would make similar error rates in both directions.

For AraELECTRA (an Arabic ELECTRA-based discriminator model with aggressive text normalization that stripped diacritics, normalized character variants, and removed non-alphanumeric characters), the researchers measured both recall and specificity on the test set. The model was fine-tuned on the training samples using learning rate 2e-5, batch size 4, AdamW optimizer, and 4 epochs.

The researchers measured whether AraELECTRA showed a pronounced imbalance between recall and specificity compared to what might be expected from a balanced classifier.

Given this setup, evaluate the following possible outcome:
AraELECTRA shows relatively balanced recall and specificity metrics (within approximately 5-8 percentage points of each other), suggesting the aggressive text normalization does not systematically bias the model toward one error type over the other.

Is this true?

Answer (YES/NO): NO